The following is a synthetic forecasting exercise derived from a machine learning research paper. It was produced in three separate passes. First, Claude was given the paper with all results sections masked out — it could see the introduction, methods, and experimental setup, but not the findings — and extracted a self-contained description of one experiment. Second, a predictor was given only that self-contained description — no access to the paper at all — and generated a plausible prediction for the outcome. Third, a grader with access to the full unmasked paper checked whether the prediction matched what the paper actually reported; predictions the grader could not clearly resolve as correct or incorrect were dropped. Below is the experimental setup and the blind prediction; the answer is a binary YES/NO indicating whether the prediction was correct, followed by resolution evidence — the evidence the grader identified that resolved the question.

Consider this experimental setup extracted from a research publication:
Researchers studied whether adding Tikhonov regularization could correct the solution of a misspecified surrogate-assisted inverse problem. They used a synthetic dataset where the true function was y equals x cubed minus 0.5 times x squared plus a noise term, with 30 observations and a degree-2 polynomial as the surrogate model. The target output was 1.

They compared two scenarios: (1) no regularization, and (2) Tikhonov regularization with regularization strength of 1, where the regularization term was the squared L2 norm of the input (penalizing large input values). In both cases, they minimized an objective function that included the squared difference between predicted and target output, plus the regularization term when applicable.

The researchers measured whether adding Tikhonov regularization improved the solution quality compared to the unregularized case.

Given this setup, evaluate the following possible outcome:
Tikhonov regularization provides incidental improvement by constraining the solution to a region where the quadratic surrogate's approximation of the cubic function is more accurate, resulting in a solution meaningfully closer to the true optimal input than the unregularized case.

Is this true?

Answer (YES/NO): NO